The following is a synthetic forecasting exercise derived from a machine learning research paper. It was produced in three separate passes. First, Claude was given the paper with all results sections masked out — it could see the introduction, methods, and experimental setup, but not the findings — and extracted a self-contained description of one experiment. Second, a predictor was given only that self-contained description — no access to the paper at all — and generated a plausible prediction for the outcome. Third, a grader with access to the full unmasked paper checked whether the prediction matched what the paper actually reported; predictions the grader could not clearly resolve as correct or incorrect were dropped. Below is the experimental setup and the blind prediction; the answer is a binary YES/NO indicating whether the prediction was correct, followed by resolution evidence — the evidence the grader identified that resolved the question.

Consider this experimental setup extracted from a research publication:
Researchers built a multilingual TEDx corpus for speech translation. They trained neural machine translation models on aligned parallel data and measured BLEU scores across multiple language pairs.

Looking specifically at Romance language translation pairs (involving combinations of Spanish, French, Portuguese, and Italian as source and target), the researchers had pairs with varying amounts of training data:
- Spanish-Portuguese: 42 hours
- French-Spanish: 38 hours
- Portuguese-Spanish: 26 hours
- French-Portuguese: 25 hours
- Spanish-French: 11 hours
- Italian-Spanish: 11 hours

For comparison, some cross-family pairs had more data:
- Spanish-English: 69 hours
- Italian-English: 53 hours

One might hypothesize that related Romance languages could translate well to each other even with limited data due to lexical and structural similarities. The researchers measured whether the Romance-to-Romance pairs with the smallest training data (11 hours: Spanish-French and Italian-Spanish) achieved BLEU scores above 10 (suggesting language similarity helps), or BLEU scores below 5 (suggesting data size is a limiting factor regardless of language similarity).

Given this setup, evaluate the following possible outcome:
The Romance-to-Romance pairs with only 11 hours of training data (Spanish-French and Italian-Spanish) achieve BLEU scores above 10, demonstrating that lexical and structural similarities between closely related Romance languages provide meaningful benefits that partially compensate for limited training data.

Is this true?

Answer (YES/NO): NO